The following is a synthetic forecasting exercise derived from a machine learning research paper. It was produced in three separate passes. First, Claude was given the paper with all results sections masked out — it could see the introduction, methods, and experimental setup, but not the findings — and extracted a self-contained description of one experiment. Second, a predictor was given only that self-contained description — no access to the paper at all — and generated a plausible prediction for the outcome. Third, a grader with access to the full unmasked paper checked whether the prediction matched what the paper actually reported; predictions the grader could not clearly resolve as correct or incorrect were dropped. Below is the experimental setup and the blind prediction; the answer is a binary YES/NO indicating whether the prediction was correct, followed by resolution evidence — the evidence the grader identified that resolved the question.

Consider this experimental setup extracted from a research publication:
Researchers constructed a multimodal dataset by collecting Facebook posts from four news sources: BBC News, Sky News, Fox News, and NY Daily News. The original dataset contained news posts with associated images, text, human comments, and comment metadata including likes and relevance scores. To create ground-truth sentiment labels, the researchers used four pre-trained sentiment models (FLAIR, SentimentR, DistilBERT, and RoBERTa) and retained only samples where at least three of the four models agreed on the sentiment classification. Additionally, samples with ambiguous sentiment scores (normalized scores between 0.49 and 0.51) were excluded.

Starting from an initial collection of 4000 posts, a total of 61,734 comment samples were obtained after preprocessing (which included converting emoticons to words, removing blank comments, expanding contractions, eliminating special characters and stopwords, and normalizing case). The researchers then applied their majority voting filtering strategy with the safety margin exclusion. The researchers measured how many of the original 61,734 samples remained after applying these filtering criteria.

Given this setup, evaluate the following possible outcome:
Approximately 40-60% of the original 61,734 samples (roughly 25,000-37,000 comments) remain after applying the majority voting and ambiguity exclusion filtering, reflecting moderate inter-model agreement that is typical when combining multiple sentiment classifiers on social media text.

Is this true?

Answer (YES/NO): NO